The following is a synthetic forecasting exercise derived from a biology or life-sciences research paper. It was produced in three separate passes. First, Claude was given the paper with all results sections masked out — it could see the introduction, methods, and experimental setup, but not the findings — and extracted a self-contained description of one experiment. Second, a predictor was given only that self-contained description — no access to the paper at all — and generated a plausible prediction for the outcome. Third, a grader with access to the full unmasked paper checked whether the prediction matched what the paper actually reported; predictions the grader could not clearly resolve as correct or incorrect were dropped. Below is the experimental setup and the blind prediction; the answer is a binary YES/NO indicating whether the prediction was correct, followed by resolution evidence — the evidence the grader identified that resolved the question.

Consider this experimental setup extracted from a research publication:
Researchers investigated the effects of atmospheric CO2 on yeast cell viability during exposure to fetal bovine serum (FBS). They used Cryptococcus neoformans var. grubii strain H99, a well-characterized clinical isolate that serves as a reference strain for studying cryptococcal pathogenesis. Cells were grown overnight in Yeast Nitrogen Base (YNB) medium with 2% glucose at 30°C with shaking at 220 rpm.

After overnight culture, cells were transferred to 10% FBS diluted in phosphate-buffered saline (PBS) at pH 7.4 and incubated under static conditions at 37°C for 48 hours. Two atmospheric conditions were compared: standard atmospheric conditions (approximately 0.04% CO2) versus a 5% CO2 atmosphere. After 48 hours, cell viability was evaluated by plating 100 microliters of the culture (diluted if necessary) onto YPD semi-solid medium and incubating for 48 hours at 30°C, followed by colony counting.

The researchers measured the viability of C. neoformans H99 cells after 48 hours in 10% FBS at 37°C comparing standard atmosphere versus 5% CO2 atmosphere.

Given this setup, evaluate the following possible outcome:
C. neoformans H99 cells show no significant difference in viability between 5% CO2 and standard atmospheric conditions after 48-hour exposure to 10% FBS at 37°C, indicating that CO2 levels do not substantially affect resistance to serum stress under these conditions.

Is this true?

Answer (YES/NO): NO